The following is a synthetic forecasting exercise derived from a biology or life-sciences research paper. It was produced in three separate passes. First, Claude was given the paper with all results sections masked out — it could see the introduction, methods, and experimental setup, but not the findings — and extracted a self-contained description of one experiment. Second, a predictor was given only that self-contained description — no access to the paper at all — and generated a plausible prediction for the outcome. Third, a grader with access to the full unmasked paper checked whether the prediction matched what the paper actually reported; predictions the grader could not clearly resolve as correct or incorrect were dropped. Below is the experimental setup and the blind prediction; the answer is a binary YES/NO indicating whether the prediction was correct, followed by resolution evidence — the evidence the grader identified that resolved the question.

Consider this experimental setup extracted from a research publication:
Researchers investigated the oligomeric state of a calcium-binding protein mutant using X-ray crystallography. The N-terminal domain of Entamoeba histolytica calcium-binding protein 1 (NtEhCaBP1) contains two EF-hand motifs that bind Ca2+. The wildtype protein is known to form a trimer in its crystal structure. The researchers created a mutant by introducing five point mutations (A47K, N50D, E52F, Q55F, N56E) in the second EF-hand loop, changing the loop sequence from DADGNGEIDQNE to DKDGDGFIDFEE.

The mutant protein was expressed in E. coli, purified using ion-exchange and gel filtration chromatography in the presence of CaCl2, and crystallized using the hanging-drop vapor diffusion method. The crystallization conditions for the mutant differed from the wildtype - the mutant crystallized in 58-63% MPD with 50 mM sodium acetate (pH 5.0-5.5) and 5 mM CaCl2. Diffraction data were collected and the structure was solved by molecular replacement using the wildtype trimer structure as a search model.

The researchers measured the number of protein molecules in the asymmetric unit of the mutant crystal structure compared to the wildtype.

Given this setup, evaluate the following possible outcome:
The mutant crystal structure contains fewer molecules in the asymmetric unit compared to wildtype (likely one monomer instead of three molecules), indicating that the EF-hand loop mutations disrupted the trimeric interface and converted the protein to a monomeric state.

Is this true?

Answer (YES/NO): NO